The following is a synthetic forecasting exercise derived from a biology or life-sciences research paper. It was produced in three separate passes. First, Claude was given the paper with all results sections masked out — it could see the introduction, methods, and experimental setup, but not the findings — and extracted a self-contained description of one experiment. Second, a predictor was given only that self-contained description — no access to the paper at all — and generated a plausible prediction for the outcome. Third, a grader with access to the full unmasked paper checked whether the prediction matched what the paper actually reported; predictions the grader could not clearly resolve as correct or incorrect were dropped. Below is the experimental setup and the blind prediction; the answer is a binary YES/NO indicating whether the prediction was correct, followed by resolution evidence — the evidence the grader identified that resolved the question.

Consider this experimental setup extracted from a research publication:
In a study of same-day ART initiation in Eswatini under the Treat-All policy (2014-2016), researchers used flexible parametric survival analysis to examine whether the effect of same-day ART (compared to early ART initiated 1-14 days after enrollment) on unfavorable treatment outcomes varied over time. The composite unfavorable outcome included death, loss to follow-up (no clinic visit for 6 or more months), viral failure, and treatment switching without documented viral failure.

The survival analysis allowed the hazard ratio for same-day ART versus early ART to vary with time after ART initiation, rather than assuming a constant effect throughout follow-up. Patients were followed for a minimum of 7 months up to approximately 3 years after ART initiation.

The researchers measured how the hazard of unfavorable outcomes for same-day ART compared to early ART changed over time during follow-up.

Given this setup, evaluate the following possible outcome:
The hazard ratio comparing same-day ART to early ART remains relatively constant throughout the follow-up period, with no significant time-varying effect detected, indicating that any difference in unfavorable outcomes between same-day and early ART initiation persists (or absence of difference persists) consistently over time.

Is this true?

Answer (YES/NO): NO